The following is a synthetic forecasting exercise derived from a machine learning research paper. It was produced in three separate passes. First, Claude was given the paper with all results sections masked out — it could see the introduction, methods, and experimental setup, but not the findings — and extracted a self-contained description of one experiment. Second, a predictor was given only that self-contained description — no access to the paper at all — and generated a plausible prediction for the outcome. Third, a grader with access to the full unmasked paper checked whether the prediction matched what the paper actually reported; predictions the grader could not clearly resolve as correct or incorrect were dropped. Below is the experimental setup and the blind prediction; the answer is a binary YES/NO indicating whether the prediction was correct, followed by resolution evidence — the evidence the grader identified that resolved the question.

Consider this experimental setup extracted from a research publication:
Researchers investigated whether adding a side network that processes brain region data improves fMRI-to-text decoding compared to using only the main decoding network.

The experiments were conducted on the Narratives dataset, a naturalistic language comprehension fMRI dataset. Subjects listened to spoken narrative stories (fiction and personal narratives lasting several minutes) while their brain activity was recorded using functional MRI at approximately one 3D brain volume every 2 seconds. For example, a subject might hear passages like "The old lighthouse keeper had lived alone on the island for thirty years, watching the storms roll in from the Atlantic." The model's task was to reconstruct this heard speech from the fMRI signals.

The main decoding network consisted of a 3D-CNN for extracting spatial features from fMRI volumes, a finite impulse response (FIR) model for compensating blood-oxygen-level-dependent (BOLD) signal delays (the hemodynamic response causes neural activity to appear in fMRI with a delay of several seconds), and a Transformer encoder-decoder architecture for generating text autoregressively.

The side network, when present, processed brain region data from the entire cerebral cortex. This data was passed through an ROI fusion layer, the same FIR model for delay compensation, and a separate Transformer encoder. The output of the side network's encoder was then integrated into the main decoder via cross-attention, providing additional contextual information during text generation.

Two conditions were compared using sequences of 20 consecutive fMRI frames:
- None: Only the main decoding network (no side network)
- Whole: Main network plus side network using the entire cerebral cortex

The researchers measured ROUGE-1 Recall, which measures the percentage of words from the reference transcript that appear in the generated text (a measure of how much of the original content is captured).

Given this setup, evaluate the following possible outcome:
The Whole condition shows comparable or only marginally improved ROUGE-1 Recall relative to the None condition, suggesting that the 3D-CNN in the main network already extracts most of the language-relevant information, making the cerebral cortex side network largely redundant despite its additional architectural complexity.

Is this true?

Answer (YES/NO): NO